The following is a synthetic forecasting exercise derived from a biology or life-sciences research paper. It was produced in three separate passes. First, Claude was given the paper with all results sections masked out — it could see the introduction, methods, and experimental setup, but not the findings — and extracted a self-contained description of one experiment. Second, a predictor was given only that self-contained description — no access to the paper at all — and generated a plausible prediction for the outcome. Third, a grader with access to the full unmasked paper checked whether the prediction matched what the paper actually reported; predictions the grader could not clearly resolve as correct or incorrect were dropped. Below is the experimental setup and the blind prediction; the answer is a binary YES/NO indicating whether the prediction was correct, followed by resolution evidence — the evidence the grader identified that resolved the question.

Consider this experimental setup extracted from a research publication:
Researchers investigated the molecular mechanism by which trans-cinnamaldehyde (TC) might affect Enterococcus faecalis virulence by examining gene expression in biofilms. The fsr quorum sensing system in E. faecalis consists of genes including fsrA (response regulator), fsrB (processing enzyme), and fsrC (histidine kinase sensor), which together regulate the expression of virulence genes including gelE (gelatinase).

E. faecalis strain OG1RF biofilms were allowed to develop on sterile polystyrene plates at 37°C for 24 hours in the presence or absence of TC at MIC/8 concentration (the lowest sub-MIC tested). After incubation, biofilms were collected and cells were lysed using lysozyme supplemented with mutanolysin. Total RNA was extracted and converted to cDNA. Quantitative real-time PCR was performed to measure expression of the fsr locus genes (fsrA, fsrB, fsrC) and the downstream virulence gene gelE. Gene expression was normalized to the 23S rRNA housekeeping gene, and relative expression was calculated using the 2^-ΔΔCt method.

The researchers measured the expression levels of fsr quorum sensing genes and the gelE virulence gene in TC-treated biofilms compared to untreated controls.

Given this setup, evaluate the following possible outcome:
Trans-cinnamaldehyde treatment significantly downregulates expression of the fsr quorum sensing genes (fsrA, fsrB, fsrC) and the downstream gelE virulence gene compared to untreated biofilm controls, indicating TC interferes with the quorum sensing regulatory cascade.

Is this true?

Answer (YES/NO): NO